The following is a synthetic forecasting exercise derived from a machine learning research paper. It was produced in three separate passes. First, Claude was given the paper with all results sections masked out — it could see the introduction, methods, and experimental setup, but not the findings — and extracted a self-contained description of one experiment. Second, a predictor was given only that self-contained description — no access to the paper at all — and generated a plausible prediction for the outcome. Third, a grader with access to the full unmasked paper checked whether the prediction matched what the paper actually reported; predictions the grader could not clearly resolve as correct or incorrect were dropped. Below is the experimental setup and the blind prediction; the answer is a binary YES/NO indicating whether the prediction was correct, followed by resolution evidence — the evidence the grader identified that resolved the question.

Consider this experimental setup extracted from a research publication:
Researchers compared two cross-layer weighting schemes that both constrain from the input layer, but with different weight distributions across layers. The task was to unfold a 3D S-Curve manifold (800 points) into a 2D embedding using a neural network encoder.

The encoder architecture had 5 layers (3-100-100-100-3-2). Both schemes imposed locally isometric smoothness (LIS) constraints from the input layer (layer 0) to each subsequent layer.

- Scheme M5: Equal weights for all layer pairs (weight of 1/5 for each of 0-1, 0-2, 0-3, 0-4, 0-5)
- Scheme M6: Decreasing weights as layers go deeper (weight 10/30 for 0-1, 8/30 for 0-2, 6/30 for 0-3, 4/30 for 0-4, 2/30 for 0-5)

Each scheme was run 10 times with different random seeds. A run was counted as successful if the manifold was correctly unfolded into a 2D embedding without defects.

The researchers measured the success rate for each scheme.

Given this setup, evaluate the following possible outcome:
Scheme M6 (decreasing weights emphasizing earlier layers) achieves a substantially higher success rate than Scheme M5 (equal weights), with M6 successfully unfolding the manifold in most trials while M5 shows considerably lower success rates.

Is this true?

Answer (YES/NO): NO